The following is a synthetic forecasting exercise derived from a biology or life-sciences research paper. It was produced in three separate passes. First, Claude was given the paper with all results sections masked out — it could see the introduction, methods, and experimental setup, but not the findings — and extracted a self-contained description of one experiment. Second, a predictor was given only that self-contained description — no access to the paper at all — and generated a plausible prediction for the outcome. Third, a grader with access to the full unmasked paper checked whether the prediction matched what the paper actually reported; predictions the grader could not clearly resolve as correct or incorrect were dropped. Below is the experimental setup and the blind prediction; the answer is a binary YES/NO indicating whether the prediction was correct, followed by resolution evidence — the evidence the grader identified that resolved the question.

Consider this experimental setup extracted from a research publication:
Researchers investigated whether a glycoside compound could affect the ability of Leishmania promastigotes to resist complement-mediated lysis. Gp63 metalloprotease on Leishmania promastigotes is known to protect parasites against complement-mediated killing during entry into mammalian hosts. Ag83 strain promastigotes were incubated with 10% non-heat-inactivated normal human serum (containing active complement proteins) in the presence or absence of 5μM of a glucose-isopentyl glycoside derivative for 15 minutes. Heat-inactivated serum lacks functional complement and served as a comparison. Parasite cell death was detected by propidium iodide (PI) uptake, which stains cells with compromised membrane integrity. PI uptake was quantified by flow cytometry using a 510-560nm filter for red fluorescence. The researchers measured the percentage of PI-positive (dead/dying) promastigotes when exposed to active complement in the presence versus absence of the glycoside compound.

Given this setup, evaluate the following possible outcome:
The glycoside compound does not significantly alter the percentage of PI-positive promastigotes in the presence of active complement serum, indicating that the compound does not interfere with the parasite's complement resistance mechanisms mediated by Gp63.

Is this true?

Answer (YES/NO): NO